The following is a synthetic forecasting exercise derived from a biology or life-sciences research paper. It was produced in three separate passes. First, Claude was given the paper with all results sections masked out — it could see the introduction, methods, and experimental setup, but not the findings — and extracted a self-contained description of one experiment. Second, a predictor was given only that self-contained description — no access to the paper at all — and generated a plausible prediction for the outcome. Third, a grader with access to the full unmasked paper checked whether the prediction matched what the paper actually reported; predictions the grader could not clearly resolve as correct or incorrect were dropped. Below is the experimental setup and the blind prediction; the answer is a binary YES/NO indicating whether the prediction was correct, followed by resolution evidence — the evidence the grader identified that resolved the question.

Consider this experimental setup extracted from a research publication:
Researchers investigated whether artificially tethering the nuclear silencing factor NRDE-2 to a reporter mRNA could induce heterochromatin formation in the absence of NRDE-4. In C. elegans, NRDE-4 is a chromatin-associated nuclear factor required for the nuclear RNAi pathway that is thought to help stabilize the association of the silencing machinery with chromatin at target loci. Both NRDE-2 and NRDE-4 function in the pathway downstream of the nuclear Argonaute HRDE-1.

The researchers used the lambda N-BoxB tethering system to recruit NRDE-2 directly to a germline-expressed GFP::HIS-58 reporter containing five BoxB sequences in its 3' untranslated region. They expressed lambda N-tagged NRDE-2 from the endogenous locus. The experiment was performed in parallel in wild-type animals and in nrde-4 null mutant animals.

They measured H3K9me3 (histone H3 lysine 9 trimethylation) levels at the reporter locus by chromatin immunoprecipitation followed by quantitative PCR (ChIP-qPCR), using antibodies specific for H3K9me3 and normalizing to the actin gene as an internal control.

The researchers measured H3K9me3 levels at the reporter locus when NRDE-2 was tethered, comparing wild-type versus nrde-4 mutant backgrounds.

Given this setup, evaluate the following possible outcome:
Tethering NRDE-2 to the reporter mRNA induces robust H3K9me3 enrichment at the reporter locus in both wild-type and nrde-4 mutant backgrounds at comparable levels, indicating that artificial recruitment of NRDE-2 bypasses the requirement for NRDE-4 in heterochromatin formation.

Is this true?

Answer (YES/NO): NO